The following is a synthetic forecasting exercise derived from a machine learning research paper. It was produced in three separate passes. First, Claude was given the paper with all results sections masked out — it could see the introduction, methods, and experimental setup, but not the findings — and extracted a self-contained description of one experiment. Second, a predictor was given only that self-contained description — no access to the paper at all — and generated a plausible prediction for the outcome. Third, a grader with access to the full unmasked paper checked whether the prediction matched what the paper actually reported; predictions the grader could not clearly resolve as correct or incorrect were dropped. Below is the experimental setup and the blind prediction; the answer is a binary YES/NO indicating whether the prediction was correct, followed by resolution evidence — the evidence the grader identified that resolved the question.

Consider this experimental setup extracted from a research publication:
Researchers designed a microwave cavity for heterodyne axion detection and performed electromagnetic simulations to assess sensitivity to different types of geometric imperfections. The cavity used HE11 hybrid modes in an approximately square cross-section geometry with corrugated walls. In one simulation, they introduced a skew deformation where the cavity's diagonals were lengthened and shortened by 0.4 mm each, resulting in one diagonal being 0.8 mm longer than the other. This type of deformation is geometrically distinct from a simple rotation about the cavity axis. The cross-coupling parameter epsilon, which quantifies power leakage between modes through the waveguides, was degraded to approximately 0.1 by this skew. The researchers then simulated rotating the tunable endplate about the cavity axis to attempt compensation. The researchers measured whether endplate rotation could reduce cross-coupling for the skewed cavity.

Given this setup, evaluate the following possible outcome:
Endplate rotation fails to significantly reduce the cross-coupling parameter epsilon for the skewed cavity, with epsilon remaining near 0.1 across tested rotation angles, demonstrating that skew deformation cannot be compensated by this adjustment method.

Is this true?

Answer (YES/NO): NO